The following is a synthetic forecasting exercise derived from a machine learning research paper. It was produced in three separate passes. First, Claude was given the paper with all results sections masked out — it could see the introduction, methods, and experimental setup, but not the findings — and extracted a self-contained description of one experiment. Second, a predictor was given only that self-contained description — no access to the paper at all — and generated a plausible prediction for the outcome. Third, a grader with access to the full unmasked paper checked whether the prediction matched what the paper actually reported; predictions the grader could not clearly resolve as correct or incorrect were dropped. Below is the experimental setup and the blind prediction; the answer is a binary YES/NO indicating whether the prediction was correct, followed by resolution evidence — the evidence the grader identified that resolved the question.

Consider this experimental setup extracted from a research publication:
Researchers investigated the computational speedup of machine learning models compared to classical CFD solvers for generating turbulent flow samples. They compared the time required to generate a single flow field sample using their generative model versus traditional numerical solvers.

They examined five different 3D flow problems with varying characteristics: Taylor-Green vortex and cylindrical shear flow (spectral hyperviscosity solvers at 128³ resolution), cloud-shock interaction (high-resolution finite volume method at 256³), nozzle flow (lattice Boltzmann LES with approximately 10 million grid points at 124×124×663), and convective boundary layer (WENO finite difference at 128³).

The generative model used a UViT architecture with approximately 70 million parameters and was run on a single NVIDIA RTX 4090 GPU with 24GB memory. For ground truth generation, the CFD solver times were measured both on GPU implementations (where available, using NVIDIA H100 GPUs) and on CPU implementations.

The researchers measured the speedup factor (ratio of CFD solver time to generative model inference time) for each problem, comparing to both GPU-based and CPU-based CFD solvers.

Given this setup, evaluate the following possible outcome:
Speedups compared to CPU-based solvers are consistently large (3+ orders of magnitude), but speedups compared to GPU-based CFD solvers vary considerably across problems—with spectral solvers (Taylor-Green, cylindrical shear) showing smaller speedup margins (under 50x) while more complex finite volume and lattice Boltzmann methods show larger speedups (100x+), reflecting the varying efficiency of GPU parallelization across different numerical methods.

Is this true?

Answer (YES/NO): YES